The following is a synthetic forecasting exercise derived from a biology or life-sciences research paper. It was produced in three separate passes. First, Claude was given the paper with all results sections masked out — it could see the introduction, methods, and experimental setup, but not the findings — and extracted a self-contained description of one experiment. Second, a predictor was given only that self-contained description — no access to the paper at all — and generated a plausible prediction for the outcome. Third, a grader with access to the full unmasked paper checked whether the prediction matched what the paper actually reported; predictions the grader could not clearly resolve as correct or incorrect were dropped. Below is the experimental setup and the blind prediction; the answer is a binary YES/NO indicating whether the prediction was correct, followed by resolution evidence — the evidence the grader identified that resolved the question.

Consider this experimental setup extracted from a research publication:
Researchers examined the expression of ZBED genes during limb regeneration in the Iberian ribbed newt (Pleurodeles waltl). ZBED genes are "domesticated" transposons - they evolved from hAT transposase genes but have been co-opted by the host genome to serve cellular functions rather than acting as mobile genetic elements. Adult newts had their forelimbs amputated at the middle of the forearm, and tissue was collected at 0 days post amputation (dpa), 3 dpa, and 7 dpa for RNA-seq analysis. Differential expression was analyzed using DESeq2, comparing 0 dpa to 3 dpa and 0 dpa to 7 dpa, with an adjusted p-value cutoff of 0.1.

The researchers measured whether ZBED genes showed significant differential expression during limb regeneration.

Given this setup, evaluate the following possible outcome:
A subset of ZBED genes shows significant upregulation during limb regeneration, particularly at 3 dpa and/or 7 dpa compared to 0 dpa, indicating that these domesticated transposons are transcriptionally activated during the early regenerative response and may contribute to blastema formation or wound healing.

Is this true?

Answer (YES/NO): YES